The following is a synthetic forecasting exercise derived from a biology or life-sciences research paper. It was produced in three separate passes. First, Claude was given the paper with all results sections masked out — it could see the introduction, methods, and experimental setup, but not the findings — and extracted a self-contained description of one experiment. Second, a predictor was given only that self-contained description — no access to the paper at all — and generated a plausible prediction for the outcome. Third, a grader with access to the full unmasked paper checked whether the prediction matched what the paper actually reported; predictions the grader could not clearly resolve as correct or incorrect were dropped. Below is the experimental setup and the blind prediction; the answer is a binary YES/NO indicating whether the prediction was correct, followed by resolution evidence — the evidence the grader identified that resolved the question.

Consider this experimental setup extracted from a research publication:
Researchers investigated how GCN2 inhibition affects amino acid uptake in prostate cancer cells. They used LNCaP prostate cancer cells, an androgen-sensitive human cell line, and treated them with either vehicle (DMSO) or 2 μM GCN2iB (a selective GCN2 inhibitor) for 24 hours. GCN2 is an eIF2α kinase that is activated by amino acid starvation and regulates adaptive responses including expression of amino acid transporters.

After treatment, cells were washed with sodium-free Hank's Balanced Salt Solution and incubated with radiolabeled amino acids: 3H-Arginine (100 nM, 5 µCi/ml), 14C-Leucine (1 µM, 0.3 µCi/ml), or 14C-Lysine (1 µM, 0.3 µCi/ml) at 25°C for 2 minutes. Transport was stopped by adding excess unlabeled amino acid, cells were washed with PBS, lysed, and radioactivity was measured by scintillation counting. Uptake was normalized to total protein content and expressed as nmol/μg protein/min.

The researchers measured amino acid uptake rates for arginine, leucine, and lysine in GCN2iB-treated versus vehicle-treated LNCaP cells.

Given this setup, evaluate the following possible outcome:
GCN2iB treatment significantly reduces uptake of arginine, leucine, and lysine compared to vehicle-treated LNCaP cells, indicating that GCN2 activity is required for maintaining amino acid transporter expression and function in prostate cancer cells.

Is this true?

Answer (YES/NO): YES